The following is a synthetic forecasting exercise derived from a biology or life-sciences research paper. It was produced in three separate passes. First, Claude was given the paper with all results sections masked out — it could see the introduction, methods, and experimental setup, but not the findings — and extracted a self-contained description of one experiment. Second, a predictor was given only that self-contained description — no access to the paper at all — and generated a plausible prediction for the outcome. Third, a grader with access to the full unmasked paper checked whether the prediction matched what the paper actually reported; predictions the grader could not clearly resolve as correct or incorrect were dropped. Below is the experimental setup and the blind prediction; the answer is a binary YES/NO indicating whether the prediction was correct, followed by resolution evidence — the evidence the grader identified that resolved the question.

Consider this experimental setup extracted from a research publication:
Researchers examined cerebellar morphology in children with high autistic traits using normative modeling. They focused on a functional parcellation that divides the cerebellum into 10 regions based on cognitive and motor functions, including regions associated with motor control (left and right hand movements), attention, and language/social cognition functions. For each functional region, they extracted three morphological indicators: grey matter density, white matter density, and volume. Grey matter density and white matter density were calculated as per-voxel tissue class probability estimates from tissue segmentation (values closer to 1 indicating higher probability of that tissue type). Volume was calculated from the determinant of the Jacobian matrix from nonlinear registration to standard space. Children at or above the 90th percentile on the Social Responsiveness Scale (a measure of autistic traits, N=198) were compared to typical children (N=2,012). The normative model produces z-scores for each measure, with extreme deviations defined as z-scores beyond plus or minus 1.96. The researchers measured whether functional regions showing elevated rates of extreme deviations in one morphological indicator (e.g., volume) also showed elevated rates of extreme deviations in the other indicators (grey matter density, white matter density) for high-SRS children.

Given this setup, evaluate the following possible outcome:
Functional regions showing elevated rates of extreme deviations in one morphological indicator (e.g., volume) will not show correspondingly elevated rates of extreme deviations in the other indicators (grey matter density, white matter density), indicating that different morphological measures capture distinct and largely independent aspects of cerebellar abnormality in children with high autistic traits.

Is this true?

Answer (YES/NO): NO